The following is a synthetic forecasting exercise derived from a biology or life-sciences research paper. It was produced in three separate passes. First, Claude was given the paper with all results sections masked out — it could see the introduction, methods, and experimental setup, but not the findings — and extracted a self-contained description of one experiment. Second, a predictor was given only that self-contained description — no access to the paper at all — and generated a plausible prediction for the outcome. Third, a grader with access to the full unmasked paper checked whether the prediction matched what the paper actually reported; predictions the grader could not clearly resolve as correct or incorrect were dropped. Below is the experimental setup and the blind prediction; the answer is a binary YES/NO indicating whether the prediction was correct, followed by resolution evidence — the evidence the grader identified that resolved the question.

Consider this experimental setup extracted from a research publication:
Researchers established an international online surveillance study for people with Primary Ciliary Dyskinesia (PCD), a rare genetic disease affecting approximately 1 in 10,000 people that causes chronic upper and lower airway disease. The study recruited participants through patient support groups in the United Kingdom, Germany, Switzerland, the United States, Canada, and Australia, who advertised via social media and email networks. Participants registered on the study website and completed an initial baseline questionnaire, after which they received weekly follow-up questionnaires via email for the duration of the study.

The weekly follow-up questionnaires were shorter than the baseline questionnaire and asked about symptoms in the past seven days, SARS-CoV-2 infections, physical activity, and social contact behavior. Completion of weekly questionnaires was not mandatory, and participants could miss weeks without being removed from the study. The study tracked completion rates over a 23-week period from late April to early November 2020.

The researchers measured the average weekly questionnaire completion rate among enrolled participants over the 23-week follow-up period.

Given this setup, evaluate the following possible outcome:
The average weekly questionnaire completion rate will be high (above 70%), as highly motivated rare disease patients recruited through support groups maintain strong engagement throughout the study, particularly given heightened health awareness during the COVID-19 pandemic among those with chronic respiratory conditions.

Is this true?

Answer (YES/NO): NO